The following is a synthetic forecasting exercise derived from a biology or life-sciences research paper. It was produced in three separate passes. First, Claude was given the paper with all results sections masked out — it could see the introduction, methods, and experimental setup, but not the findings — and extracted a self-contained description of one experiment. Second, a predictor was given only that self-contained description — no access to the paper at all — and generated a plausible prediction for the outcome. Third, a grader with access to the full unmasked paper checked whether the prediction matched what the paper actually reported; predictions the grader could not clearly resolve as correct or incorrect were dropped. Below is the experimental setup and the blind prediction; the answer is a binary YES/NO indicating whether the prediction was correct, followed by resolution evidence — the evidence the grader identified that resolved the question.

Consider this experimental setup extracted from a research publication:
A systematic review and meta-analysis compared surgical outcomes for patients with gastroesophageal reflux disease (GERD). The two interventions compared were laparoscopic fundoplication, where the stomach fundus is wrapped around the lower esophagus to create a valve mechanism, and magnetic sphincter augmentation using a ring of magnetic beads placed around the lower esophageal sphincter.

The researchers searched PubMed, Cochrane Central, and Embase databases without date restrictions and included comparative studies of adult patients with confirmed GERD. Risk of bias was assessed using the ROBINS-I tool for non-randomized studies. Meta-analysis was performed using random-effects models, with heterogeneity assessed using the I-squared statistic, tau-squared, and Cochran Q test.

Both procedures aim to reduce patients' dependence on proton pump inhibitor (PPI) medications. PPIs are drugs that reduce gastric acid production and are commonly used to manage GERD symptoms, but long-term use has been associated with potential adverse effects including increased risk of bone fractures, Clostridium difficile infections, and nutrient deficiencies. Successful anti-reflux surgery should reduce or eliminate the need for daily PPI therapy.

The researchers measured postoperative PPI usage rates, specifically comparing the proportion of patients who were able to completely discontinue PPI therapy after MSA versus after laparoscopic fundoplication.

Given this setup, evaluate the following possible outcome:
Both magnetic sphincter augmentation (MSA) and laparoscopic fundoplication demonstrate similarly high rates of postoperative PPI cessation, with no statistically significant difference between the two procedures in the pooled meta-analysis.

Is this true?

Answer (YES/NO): YES